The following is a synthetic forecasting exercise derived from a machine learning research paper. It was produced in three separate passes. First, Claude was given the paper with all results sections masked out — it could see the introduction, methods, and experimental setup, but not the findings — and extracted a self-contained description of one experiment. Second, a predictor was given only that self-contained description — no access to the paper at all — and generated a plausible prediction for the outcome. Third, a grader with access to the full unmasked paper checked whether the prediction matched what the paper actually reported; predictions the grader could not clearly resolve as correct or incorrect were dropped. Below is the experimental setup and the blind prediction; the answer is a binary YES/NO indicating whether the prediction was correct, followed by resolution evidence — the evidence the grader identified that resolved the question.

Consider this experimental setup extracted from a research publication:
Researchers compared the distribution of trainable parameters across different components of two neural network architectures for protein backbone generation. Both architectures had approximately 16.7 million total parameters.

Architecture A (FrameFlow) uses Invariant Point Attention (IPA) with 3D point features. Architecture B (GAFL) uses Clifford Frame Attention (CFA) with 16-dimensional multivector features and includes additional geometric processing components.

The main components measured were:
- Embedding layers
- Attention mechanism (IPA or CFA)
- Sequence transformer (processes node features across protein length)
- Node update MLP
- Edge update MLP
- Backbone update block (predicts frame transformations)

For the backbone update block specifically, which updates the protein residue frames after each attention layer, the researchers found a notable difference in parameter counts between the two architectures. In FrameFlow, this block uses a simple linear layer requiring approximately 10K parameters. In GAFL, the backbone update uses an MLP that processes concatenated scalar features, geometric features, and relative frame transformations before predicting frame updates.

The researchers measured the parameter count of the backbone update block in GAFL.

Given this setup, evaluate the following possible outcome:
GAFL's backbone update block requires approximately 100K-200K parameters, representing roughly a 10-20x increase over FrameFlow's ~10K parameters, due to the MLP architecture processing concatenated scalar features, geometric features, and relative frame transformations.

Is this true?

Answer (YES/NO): YES